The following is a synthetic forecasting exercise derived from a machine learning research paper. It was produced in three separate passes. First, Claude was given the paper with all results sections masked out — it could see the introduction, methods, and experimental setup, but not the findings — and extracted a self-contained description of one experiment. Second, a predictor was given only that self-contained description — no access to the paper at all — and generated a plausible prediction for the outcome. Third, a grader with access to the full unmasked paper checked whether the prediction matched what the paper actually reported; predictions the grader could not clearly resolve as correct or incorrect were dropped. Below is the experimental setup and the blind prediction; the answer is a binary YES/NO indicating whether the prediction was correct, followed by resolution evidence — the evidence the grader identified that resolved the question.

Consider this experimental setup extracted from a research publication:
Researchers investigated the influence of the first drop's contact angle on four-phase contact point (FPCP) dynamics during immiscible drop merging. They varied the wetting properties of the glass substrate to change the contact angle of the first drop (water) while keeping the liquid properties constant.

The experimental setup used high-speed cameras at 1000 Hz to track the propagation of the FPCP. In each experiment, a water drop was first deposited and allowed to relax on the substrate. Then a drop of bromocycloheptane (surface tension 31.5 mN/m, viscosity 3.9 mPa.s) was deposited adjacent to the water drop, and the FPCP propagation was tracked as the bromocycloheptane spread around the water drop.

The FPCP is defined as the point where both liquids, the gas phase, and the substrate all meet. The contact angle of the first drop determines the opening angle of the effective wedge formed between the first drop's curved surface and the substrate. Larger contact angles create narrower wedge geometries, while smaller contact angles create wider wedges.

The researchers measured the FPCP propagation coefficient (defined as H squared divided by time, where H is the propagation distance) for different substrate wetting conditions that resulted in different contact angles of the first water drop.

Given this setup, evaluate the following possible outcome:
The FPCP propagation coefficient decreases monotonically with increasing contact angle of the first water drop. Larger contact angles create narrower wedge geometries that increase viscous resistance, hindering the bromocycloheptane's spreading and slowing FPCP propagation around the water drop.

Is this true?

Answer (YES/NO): NO